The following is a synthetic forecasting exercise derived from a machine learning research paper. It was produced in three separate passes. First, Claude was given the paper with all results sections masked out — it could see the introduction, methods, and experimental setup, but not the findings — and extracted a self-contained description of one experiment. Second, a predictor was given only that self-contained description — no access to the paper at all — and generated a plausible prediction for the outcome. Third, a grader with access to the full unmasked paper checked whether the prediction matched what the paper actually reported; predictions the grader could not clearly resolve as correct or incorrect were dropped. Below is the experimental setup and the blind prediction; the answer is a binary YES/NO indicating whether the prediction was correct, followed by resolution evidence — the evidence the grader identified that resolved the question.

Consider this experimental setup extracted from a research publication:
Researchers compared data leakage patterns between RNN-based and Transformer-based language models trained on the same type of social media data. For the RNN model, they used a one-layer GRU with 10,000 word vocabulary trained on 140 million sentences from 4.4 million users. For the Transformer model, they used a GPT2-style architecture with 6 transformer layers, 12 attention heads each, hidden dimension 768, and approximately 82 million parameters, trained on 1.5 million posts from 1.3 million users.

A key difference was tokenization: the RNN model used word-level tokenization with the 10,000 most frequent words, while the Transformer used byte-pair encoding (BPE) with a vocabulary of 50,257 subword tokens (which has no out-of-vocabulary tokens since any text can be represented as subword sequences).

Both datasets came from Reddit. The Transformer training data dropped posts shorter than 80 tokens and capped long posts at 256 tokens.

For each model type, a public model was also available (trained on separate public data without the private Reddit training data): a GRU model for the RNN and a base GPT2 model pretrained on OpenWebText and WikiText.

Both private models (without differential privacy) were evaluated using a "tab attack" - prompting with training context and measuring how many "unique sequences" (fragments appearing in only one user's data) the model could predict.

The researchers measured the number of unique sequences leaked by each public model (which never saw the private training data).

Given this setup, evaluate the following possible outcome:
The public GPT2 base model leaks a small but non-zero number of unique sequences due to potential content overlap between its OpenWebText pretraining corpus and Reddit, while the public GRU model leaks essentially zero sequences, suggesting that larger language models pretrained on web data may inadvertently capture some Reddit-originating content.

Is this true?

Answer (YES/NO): NO